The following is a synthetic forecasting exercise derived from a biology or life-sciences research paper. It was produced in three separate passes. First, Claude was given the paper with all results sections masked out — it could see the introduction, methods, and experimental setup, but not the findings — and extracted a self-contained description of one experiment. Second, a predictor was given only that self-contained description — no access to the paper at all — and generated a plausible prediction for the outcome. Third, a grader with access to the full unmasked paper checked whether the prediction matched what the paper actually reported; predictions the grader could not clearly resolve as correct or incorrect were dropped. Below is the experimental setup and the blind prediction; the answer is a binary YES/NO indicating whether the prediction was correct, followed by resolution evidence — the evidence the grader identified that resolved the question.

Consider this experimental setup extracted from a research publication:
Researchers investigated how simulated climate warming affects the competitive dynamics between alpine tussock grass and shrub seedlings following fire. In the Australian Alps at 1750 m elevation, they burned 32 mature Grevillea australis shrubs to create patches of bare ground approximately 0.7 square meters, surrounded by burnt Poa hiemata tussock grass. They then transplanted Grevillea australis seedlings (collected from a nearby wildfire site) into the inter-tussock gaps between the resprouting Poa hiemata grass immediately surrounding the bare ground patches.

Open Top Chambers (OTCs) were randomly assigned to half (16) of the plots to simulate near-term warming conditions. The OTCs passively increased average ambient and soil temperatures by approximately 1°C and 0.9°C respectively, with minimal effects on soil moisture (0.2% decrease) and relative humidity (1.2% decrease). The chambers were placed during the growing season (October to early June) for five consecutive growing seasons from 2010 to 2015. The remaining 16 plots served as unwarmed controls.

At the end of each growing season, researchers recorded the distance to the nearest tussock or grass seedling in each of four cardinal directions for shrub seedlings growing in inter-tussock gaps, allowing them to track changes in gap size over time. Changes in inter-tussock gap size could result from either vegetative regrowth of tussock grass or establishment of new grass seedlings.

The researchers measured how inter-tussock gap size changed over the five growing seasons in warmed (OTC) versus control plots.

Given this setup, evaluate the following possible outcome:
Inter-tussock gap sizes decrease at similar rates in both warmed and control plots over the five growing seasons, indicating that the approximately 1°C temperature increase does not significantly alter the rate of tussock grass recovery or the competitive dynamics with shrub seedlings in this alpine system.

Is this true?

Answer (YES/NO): YES